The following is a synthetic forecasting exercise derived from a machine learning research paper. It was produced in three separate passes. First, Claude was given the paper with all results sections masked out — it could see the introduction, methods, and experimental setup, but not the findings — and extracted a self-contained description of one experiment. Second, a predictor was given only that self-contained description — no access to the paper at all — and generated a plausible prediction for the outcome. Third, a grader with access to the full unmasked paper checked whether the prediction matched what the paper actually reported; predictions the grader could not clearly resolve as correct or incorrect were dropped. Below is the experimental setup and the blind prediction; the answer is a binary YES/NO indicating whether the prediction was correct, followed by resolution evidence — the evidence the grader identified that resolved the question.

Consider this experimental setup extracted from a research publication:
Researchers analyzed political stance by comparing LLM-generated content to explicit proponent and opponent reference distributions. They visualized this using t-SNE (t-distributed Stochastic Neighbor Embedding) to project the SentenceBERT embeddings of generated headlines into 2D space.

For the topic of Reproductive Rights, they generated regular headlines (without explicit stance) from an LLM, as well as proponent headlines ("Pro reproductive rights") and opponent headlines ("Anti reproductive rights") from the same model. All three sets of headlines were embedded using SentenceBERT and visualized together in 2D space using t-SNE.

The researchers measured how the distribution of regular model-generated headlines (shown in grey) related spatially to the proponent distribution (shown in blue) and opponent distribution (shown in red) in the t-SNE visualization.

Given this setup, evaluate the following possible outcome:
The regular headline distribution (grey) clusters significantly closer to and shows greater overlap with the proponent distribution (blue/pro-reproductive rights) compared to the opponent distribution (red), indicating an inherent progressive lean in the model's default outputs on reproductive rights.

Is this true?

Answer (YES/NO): YES